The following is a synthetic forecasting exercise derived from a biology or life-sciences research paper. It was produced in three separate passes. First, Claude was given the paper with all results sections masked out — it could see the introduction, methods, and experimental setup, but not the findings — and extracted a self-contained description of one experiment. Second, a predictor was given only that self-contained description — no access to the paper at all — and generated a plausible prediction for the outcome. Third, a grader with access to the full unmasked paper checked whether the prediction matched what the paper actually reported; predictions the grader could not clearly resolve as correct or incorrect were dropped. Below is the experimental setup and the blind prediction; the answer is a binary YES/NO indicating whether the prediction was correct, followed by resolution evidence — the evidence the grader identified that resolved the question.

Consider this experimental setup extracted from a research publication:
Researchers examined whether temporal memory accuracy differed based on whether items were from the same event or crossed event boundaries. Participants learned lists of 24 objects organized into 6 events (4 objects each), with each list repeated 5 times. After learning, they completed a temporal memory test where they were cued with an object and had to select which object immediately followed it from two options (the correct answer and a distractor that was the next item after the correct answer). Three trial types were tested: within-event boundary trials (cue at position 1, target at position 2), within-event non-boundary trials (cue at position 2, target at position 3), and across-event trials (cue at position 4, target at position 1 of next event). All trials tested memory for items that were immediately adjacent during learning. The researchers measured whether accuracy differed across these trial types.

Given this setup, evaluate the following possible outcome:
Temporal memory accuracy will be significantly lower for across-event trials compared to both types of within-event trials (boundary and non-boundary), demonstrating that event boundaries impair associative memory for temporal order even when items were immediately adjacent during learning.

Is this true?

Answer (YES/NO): NO